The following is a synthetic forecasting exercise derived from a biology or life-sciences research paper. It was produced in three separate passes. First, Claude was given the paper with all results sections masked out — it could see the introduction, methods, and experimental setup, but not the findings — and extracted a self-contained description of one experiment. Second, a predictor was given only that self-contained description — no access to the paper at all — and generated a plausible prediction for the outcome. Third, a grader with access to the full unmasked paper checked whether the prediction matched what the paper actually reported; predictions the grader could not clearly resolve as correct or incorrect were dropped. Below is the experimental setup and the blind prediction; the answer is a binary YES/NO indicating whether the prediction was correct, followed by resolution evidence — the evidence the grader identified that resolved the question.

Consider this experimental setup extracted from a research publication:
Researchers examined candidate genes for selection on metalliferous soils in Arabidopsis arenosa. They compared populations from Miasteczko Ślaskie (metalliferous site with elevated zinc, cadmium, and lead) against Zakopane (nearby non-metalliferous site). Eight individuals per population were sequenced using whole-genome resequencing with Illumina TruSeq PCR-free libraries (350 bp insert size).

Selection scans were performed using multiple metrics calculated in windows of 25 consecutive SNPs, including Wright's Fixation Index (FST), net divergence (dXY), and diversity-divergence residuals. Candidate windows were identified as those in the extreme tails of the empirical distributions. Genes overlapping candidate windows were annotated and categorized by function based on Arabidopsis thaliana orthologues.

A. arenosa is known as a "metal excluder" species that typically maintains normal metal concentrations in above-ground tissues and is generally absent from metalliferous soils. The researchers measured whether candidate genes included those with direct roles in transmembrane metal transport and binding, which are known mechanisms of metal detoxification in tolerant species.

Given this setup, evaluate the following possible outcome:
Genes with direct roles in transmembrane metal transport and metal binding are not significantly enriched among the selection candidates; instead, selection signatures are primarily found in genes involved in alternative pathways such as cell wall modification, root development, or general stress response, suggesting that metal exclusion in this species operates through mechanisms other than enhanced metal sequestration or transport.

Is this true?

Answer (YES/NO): NO